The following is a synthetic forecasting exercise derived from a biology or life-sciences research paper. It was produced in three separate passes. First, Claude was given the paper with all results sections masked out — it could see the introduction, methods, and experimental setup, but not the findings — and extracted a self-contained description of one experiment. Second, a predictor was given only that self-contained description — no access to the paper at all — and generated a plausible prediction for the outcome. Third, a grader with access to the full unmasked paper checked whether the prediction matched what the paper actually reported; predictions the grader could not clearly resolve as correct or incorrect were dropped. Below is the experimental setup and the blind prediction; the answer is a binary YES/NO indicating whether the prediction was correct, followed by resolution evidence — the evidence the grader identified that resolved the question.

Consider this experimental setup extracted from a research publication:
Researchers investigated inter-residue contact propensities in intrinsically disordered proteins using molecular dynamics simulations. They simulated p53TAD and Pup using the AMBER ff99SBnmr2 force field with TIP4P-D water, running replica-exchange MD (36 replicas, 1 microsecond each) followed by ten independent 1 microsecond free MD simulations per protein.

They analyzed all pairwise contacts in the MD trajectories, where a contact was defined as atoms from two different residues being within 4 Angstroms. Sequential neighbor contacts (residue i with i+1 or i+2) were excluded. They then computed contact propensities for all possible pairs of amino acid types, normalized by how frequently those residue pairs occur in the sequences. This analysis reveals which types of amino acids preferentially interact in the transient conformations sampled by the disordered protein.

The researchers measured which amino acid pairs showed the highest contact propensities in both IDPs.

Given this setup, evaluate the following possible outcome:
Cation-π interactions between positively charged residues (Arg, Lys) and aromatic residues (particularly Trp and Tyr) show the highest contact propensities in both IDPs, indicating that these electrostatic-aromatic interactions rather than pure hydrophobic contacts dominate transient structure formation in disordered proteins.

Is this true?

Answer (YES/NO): NO